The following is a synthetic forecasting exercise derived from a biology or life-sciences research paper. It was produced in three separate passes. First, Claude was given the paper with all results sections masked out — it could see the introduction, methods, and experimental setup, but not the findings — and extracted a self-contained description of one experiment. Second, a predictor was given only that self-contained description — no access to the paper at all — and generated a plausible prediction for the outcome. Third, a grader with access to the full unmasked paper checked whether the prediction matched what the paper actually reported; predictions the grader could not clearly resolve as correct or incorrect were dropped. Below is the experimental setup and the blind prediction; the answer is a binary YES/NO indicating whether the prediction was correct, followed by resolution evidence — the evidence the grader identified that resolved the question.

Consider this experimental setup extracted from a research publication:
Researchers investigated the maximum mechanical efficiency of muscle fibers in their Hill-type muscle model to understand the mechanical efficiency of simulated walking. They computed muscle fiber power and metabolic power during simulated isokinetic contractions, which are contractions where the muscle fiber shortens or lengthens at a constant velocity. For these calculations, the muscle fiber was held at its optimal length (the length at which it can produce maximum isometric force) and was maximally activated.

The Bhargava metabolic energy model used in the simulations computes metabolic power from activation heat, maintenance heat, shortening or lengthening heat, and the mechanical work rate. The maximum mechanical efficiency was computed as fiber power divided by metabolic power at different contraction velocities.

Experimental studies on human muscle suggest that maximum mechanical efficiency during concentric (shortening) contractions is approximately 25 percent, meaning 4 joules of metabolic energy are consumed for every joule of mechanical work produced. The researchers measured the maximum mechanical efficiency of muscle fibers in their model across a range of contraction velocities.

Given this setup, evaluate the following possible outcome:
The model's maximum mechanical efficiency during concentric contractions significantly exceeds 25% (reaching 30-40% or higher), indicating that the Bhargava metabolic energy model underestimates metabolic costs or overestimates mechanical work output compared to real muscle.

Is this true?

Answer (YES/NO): YES